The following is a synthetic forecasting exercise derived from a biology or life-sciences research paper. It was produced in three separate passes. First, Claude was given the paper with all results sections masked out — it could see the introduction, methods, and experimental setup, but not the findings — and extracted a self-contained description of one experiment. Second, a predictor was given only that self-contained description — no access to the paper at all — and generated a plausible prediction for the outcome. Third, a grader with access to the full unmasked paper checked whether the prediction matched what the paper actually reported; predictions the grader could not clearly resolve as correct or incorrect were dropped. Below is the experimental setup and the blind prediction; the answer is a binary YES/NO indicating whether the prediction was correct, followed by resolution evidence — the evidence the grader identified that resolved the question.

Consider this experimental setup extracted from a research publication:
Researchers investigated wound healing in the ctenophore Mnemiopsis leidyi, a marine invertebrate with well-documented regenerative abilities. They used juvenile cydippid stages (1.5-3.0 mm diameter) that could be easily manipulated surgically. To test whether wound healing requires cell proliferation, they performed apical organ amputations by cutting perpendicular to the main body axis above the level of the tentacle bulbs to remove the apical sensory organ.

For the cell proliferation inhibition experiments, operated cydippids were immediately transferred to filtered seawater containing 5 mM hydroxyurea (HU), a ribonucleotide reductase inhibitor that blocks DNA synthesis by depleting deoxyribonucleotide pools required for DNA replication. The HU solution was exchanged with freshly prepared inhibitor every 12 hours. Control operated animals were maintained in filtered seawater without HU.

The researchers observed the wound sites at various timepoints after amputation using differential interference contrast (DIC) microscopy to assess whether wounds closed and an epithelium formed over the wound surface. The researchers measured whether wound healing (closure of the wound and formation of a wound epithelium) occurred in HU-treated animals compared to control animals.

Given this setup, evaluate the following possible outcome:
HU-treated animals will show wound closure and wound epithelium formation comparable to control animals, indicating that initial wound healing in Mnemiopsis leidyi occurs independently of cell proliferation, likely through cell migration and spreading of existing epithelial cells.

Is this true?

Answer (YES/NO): YES